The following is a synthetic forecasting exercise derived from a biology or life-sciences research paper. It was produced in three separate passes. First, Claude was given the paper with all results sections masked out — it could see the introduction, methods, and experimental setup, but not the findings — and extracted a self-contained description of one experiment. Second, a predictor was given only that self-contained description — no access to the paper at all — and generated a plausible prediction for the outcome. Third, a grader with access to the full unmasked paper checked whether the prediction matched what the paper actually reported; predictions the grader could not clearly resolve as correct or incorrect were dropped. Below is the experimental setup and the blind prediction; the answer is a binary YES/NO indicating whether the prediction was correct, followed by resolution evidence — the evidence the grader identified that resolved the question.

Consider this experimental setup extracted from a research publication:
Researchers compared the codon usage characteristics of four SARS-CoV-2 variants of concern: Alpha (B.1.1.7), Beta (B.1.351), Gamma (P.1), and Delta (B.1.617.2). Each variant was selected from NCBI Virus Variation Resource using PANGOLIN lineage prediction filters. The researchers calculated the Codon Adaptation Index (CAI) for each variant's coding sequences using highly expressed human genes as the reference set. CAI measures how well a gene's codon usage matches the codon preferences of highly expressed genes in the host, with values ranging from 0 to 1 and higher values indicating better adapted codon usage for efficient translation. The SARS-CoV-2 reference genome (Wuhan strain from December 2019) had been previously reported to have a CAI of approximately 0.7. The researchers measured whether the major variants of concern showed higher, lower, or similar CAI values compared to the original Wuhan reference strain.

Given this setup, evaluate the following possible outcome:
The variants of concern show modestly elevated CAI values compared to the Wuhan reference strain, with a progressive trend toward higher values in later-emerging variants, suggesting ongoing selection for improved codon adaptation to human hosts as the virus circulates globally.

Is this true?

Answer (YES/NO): NO